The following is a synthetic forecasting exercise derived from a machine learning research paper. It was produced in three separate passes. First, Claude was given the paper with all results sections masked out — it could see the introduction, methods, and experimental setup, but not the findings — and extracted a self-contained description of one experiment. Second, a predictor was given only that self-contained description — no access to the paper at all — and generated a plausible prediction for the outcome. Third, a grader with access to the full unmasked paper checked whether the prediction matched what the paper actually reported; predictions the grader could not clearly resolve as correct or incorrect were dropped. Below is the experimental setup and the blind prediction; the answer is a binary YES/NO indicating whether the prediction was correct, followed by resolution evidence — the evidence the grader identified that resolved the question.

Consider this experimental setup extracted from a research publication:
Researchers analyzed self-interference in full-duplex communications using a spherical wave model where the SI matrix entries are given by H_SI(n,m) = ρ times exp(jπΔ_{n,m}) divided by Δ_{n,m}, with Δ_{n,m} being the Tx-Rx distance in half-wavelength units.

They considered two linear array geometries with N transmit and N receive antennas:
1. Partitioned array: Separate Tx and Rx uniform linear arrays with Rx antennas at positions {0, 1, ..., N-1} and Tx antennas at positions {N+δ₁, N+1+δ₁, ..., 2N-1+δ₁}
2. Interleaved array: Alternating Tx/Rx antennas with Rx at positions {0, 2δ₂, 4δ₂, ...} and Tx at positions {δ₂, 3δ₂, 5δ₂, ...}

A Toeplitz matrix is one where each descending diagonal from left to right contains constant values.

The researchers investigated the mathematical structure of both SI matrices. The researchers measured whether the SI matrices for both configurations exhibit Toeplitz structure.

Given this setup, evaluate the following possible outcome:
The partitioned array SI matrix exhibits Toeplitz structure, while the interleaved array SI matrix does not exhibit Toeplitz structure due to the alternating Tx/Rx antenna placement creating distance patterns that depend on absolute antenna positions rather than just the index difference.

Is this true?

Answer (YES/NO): NO